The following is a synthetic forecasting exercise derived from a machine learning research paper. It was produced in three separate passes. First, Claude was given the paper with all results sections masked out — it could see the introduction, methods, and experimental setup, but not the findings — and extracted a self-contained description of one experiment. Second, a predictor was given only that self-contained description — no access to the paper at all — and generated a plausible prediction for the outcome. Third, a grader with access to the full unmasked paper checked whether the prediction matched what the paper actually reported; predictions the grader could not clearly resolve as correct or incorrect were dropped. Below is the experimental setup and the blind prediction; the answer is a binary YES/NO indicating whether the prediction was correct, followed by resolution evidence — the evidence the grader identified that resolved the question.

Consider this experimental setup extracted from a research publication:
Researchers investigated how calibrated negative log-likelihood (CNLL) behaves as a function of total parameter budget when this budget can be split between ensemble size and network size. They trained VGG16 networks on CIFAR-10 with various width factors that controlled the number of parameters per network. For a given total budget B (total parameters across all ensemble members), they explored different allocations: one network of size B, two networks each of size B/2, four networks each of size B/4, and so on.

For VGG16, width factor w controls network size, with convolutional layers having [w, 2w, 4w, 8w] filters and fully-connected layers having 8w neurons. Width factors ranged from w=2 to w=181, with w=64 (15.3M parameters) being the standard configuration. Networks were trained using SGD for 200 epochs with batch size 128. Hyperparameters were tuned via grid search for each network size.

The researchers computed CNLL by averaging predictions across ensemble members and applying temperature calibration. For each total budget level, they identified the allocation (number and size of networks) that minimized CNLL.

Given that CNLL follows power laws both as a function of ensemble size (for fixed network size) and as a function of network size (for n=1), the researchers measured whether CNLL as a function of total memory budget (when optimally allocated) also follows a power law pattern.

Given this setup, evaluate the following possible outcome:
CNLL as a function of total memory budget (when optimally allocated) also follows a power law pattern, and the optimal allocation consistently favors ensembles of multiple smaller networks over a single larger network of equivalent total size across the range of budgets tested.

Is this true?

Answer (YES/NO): YES